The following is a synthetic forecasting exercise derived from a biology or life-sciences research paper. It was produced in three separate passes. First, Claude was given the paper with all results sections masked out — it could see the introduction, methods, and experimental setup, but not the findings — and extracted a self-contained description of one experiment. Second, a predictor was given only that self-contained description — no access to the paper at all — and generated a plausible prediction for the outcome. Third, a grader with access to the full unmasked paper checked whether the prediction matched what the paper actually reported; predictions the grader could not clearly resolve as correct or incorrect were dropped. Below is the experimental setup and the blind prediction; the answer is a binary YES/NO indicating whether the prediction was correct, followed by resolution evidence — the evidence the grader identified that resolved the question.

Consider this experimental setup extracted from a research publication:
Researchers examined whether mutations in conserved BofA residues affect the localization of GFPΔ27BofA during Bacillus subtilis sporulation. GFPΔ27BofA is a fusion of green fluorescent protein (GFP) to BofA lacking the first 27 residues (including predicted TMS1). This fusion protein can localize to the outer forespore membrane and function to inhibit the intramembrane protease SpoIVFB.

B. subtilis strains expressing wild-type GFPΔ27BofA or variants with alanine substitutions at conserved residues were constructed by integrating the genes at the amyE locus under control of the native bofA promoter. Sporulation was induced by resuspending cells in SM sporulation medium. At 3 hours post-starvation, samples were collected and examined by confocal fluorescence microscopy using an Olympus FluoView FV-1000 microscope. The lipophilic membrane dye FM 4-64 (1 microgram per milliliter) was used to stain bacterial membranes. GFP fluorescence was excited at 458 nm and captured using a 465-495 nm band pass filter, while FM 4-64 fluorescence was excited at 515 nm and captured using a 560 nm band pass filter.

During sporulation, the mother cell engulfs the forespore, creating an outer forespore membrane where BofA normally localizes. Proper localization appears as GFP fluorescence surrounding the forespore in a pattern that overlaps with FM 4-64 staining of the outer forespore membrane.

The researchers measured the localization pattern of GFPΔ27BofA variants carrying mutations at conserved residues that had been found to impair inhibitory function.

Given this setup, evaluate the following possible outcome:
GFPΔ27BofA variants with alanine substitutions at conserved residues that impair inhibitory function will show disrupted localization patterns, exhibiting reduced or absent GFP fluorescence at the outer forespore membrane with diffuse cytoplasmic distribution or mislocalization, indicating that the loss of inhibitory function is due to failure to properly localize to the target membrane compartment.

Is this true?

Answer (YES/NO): NO